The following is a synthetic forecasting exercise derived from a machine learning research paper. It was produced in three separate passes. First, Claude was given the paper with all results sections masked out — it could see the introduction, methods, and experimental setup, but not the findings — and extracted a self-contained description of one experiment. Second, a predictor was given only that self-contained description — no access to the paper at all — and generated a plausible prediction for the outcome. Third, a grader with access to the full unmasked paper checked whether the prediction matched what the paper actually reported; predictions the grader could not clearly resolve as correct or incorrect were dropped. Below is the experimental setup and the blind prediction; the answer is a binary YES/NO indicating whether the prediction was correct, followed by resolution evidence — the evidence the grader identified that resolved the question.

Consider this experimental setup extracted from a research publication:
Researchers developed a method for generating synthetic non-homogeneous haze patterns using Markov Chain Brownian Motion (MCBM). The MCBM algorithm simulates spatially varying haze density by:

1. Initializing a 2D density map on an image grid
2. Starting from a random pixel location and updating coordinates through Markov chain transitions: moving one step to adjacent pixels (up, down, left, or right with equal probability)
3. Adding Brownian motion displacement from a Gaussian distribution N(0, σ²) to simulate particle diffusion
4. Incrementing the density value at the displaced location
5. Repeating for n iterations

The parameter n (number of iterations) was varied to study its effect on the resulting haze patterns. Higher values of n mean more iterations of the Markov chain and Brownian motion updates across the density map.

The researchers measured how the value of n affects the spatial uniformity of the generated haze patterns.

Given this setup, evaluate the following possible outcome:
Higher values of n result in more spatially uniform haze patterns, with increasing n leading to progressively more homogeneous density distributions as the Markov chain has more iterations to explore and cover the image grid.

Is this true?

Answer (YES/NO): YES